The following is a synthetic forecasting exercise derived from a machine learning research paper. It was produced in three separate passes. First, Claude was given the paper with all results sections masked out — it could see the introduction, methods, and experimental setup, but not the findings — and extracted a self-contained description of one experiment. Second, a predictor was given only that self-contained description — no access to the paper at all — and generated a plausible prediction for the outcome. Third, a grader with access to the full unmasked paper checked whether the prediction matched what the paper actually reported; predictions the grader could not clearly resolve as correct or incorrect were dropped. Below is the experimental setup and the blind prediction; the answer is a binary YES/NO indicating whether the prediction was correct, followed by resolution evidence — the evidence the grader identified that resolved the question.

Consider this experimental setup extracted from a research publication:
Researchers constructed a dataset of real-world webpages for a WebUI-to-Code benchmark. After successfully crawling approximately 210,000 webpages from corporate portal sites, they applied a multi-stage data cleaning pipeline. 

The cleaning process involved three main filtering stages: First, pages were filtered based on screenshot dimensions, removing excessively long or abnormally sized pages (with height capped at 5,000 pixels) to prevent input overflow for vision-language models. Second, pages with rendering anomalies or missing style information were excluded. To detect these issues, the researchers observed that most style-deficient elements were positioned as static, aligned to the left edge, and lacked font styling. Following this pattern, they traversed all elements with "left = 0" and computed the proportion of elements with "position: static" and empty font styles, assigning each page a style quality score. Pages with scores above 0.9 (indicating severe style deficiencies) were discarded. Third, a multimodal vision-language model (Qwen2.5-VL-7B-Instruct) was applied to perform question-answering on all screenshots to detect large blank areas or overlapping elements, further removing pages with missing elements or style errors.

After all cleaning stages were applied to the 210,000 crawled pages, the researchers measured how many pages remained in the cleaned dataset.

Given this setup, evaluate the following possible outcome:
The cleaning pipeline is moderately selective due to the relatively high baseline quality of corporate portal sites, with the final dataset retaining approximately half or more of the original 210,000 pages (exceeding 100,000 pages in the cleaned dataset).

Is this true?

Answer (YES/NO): YES